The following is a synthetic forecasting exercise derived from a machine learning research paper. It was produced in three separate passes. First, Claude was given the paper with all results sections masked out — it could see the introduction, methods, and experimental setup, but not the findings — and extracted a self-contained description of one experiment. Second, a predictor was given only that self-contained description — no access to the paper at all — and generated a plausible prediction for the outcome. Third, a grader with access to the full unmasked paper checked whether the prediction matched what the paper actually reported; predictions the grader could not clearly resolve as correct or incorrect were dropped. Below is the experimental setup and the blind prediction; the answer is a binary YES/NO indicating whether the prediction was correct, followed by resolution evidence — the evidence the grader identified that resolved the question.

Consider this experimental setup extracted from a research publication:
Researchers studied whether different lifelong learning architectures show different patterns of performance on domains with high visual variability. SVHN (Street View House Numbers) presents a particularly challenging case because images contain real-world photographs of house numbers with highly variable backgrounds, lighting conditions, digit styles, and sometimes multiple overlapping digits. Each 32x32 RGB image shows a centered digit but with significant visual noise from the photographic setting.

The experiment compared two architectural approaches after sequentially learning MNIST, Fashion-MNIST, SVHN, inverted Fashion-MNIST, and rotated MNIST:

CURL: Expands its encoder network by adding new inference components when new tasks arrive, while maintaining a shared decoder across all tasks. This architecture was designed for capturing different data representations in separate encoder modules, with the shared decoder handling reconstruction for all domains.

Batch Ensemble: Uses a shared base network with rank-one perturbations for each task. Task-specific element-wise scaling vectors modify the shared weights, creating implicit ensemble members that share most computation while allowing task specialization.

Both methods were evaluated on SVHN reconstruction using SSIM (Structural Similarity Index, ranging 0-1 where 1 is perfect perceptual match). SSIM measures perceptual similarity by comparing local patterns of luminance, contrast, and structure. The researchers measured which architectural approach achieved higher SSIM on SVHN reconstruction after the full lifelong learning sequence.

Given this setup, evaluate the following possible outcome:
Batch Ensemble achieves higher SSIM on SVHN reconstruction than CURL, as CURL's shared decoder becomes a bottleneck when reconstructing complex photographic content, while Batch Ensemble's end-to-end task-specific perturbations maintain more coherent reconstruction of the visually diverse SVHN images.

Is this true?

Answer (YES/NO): YES